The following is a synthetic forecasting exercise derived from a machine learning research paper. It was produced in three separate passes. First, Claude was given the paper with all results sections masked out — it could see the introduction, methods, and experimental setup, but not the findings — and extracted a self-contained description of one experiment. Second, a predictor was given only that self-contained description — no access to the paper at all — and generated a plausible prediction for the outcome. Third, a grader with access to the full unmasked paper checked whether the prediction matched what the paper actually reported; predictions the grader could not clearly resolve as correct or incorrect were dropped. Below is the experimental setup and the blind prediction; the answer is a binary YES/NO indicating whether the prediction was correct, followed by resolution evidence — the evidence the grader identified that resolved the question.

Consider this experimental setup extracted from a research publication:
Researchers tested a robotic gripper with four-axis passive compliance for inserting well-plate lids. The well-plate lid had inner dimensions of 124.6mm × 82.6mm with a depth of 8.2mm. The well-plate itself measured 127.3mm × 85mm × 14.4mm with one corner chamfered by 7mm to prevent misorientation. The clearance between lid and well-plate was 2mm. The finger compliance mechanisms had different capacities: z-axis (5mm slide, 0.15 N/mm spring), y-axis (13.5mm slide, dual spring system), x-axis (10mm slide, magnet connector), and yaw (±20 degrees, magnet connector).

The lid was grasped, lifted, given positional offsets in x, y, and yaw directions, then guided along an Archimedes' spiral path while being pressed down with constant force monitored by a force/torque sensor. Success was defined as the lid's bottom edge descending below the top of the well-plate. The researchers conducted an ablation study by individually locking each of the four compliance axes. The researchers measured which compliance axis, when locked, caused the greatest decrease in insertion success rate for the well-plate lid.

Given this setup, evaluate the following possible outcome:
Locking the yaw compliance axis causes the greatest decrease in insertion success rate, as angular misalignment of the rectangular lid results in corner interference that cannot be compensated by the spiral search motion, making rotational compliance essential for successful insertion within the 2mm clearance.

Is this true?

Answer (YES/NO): NO